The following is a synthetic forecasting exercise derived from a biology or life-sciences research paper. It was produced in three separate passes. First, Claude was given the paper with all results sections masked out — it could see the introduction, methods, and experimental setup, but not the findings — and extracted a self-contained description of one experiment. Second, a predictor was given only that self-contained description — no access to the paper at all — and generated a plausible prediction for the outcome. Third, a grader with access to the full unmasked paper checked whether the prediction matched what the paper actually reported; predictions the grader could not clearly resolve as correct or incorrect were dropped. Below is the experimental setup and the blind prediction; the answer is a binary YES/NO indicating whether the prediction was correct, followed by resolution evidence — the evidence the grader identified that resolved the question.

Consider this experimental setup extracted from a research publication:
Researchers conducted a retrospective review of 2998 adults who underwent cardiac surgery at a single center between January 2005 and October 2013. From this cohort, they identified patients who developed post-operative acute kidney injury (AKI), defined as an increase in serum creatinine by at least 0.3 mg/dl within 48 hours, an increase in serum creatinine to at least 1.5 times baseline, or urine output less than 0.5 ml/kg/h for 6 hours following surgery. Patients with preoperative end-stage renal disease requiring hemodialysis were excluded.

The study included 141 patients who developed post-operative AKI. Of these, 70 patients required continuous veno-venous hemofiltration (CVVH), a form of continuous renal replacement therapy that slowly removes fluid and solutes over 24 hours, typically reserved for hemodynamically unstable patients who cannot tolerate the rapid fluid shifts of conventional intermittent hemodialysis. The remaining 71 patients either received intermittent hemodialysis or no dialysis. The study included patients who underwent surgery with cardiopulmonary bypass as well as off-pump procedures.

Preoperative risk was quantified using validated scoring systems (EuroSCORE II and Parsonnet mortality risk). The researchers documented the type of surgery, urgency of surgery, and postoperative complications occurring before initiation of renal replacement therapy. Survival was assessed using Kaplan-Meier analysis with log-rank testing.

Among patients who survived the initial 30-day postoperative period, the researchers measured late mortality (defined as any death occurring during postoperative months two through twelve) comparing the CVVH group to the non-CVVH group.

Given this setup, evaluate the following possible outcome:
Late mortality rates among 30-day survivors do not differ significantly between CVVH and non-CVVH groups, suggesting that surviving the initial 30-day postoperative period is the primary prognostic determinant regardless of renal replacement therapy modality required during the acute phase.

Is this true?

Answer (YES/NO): YES